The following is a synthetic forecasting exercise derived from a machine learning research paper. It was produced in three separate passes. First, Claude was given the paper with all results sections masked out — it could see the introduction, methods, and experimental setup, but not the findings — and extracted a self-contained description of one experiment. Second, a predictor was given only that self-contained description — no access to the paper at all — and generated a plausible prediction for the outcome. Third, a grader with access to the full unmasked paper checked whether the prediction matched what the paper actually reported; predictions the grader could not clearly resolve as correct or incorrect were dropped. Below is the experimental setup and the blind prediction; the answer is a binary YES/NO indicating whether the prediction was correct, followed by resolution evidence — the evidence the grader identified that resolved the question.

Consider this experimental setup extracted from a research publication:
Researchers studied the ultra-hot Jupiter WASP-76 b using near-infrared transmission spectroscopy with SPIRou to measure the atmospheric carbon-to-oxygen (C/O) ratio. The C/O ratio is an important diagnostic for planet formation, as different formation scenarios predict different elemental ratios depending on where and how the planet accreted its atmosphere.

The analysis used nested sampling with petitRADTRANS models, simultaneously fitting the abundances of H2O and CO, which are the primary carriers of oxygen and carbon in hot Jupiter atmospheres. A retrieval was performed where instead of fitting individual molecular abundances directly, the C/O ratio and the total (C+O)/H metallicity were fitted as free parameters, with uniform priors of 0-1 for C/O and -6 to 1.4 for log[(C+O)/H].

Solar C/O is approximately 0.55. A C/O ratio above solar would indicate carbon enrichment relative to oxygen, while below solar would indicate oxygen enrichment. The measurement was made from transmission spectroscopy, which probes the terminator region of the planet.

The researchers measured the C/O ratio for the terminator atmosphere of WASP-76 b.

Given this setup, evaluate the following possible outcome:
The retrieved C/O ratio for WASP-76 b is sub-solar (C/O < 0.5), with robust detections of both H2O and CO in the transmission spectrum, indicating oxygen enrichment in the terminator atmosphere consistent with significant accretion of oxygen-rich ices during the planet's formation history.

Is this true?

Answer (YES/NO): NO